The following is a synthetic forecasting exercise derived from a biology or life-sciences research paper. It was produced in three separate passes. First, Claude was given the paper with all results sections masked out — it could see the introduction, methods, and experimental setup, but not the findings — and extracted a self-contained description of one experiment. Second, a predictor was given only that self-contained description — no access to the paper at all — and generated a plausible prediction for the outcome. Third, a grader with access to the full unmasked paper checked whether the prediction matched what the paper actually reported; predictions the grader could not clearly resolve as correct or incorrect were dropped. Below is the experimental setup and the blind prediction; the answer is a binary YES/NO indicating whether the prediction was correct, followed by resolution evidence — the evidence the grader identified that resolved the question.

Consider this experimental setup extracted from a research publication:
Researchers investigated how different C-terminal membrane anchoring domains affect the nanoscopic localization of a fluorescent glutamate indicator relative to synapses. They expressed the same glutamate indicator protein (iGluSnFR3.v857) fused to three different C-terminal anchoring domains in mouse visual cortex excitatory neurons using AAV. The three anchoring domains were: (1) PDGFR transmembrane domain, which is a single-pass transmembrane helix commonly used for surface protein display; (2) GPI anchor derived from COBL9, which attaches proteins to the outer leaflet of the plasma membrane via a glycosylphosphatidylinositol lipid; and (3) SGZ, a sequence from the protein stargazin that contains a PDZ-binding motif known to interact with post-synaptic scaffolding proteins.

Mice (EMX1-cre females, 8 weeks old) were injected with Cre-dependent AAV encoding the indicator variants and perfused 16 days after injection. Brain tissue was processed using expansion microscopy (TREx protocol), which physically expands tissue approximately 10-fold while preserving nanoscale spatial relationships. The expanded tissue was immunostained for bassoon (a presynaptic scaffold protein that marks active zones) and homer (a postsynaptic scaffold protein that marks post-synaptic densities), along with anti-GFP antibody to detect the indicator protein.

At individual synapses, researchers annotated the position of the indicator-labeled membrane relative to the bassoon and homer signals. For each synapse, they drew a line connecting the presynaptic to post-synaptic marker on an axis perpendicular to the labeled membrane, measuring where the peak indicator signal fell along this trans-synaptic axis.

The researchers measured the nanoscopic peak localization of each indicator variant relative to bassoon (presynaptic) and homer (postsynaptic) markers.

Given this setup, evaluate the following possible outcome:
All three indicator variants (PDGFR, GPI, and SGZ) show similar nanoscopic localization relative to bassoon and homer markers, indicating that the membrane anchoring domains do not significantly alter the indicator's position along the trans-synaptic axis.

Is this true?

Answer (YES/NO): NO